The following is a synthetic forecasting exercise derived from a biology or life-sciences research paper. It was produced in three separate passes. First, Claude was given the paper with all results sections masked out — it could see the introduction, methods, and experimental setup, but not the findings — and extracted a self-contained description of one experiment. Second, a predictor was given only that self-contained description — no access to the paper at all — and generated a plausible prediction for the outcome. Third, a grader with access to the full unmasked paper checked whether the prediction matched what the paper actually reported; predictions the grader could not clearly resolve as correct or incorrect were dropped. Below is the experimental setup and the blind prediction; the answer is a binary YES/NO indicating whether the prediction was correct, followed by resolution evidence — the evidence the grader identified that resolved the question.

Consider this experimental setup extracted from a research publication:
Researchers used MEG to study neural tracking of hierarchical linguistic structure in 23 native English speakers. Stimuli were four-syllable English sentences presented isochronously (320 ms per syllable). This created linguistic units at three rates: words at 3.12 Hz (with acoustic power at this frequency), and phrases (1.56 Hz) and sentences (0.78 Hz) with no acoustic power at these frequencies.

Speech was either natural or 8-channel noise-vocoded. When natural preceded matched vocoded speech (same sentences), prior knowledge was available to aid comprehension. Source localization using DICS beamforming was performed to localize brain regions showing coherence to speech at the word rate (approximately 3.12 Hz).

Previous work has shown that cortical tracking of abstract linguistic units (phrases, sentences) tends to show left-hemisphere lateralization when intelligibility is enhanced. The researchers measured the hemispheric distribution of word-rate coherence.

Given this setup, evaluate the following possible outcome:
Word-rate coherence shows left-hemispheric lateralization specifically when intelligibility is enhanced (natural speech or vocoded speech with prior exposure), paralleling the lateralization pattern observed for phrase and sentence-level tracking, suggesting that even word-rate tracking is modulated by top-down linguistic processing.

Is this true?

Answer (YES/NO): NO